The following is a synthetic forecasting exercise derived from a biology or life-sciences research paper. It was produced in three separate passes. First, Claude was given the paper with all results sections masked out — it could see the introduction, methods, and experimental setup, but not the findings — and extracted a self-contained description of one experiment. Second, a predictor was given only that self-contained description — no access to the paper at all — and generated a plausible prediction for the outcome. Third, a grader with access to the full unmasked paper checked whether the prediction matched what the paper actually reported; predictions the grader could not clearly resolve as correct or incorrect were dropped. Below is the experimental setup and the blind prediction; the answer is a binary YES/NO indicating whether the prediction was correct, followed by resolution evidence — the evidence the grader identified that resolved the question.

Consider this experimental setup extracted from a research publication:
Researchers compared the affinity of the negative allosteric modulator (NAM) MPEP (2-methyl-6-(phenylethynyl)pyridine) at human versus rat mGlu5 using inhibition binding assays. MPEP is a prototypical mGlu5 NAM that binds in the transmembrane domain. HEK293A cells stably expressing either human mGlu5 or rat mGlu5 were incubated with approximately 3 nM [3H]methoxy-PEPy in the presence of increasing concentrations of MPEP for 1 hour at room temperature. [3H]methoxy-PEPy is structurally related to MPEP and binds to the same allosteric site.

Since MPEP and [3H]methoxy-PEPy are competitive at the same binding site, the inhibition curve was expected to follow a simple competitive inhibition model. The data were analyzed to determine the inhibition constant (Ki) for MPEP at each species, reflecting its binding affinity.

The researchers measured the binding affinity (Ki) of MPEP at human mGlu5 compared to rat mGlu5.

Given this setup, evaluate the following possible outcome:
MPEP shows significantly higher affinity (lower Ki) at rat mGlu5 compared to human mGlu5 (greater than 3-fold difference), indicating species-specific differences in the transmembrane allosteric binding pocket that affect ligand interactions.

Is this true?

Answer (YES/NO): NO